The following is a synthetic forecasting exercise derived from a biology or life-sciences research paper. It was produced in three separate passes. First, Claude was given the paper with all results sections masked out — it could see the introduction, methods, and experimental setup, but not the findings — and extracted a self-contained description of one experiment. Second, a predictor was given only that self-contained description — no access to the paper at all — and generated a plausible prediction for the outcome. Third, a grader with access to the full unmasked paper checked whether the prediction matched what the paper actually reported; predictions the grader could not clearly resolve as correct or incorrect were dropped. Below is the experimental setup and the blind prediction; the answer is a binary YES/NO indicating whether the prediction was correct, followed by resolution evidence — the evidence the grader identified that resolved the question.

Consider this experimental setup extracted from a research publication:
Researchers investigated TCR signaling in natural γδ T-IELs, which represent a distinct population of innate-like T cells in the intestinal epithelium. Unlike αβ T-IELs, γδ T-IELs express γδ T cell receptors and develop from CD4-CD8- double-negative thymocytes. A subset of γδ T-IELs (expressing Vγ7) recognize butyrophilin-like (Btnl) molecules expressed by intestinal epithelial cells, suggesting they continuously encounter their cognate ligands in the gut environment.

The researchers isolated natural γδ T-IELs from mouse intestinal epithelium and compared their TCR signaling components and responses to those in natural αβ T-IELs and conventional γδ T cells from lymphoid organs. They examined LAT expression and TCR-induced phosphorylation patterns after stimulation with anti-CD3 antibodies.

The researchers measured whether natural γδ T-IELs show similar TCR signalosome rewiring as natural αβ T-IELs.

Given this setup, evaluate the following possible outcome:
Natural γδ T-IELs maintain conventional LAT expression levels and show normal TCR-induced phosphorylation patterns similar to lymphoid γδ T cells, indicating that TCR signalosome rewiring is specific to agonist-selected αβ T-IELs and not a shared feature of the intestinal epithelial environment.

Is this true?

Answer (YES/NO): NO